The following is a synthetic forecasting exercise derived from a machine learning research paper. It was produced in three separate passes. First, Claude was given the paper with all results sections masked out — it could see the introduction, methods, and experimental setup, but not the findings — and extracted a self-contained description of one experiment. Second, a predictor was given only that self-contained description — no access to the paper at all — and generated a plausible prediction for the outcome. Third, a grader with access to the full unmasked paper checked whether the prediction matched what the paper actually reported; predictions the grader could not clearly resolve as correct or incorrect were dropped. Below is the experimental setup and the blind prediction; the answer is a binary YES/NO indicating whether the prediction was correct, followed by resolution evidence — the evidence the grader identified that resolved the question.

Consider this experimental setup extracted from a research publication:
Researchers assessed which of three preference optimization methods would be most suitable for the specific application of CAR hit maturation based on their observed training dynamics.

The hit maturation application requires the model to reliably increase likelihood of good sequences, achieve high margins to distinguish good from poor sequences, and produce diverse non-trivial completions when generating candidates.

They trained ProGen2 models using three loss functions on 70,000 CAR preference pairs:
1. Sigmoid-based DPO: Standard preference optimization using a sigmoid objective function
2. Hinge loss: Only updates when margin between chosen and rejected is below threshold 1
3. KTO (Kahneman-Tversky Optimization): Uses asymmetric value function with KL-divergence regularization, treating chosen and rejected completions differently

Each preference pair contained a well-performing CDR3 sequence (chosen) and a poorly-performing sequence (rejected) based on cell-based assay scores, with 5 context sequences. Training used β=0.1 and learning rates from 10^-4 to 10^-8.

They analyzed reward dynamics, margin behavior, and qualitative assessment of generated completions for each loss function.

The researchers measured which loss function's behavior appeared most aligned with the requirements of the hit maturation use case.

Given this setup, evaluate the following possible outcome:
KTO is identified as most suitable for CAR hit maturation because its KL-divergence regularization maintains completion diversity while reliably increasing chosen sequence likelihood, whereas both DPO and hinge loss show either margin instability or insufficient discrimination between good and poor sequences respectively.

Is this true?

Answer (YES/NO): NO